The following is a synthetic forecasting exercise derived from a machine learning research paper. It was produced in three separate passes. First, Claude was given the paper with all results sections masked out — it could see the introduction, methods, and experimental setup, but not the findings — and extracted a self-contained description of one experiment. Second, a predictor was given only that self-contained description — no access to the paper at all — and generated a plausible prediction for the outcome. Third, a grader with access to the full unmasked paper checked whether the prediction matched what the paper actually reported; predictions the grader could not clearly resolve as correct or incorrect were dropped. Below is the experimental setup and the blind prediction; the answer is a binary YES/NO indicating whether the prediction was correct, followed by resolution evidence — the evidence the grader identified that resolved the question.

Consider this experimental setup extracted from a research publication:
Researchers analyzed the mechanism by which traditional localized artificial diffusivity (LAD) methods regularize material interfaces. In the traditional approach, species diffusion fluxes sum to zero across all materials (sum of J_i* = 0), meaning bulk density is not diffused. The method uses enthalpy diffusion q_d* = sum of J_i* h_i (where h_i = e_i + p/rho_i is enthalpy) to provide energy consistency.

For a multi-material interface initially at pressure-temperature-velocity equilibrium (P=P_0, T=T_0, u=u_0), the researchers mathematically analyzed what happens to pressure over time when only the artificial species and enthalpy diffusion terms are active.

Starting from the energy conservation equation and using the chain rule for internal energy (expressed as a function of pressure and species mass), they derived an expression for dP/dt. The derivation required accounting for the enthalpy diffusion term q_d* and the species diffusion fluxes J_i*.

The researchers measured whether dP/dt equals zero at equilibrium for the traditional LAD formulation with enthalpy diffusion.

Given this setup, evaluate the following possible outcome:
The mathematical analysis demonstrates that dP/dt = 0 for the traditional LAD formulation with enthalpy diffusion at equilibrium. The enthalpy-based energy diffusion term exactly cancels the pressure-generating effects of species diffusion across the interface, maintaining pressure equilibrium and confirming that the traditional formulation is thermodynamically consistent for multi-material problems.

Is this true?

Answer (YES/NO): NO